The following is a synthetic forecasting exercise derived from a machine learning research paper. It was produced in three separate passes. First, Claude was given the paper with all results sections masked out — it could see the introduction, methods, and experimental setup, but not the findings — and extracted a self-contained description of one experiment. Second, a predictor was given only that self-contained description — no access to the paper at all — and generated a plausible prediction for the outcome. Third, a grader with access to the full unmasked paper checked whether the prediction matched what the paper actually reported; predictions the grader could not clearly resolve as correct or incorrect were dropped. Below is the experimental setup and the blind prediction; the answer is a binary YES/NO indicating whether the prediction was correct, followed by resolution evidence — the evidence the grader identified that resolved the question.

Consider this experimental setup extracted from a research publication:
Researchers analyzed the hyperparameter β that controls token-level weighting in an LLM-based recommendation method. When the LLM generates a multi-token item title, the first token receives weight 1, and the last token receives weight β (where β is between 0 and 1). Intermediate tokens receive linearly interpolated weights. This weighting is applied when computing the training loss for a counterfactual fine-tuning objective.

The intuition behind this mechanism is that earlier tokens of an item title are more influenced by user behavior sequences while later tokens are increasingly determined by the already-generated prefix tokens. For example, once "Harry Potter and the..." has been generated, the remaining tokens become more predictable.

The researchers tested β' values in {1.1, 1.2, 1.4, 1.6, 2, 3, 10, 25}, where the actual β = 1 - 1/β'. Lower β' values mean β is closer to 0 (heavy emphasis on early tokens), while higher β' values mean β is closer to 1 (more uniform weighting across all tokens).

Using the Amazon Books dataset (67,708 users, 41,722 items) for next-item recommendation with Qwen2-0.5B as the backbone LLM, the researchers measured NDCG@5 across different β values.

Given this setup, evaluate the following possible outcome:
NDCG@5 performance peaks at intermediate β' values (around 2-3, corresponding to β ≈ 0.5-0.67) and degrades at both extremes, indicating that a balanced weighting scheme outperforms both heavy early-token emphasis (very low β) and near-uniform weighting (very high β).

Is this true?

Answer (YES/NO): NO